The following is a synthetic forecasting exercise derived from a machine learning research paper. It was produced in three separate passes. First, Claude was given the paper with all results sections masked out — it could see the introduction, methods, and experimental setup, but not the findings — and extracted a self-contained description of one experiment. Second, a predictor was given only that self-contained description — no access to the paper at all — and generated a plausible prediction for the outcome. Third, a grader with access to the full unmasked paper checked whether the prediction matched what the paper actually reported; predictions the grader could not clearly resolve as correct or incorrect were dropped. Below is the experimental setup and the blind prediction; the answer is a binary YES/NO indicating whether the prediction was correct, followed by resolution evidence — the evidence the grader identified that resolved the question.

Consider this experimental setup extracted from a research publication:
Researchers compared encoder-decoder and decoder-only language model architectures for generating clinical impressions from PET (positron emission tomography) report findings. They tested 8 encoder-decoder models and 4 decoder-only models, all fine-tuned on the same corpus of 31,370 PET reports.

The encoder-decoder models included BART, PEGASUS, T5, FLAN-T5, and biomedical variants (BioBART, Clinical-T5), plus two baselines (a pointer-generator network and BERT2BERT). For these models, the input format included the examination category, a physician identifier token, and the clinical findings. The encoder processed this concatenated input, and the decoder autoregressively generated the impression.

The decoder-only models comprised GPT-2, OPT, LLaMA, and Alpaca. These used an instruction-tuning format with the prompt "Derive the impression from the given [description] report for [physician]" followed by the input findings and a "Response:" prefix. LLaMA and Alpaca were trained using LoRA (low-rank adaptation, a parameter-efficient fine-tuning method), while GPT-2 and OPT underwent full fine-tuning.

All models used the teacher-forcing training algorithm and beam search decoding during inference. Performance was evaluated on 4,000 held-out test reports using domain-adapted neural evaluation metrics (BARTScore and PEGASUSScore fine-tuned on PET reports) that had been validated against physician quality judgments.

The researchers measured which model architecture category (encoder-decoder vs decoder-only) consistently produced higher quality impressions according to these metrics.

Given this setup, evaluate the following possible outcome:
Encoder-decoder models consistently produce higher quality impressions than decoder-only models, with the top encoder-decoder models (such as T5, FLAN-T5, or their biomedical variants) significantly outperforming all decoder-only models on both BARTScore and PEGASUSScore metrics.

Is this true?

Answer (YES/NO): NO